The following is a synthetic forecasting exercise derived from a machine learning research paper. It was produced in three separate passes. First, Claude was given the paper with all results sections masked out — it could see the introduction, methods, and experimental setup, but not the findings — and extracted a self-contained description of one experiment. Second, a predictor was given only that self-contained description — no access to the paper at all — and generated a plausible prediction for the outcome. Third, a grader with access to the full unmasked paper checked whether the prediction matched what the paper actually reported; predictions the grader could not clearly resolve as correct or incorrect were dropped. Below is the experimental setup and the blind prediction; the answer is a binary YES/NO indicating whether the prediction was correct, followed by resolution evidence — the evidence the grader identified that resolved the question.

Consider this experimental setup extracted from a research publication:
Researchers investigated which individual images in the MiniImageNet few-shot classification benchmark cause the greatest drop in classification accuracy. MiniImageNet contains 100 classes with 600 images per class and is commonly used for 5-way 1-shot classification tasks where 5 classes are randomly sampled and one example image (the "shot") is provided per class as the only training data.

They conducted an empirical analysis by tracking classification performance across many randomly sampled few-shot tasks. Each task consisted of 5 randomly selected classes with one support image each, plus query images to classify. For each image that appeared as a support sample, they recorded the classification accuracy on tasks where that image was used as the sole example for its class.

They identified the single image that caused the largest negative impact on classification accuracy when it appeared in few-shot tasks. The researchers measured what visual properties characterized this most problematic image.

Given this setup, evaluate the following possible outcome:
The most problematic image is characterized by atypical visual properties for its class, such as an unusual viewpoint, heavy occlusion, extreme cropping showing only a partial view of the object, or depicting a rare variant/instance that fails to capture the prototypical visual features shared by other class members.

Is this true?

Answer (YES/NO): NO